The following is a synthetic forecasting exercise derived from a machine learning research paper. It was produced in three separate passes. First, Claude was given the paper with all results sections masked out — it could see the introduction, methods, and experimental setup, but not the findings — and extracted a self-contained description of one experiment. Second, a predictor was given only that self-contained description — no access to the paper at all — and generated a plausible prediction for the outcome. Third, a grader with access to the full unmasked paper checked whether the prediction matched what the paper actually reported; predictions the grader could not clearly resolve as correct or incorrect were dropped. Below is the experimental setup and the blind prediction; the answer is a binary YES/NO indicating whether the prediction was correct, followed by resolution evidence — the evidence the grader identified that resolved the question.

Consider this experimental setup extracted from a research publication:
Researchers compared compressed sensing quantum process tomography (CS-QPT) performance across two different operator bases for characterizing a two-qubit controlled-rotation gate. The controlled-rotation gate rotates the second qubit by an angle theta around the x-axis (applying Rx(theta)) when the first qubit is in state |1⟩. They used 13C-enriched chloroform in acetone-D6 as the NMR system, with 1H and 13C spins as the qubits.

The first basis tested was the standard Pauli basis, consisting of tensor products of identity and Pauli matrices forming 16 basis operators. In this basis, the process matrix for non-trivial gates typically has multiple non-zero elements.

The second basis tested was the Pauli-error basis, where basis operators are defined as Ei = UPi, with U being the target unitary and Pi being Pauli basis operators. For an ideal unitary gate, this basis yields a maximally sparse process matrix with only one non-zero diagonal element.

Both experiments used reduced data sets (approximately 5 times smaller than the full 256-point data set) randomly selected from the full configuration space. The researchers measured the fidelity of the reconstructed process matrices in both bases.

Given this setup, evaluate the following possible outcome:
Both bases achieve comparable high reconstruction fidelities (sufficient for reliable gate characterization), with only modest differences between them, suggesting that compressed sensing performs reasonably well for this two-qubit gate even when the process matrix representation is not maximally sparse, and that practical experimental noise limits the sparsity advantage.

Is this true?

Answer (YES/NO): NO